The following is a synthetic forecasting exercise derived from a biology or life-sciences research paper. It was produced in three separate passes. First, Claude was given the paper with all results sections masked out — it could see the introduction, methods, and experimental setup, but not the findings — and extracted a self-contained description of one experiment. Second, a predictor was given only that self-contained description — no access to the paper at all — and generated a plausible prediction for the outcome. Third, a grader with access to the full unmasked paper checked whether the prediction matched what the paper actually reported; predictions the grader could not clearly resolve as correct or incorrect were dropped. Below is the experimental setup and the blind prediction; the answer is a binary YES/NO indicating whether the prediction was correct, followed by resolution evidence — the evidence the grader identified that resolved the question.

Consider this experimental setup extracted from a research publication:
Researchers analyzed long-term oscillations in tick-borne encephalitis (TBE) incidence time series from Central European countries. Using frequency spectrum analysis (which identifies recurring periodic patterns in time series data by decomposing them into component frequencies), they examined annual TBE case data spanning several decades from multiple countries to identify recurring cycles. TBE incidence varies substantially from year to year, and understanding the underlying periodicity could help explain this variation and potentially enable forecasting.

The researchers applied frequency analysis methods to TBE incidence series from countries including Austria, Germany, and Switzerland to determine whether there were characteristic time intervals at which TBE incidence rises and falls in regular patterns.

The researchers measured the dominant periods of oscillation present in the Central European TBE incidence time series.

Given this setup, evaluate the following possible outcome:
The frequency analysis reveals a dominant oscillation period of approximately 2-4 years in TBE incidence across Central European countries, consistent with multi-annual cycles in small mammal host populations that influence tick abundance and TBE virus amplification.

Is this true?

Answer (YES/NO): YES